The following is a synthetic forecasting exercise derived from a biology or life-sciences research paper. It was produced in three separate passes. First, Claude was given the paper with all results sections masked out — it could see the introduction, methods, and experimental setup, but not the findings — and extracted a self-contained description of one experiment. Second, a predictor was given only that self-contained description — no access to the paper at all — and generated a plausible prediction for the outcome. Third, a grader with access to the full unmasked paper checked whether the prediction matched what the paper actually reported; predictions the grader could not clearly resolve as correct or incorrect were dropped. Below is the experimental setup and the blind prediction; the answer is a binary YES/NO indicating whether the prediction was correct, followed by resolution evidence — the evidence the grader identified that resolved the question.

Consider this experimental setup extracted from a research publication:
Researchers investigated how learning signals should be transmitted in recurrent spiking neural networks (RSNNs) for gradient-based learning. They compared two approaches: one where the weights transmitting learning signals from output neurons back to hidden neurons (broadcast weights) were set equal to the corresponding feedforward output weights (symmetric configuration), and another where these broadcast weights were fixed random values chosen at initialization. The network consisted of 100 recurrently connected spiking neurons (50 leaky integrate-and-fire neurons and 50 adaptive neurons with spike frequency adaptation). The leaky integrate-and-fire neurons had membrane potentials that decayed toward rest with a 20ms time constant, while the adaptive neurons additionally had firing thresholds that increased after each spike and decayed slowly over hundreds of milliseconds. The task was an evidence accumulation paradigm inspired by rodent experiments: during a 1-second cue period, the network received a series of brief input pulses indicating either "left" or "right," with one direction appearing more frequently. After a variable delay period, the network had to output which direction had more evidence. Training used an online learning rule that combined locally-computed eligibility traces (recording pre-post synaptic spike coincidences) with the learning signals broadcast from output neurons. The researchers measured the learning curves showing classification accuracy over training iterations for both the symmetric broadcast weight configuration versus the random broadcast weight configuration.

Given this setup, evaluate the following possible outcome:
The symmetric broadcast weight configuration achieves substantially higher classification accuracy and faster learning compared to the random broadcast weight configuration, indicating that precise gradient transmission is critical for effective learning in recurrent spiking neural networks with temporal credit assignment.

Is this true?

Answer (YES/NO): NO